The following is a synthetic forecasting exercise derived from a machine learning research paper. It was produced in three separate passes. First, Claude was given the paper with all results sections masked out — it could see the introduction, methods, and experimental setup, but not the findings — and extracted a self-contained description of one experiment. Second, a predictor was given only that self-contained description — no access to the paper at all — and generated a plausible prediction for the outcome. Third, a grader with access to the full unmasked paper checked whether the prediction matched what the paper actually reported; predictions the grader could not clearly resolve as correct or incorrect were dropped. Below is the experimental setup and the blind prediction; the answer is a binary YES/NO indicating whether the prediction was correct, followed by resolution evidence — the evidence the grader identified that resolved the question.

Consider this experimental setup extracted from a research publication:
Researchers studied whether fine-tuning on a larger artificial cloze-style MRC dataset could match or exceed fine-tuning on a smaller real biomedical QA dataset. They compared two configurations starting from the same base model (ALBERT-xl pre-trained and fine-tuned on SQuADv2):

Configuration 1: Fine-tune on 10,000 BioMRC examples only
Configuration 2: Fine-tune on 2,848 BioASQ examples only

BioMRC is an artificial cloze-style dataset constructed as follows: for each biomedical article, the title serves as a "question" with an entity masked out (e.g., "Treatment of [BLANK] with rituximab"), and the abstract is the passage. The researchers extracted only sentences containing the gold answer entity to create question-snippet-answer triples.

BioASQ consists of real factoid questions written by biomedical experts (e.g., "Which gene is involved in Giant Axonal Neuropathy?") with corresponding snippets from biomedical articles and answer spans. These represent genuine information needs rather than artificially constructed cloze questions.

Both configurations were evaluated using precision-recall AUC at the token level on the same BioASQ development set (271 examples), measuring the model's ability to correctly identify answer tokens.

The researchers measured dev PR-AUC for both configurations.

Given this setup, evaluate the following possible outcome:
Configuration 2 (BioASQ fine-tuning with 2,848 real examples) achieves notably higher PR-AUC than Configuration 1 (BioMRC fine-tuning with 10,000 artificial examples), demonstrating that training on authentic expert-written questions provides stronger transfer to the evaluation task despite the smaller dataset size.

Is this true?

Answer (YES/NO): NO